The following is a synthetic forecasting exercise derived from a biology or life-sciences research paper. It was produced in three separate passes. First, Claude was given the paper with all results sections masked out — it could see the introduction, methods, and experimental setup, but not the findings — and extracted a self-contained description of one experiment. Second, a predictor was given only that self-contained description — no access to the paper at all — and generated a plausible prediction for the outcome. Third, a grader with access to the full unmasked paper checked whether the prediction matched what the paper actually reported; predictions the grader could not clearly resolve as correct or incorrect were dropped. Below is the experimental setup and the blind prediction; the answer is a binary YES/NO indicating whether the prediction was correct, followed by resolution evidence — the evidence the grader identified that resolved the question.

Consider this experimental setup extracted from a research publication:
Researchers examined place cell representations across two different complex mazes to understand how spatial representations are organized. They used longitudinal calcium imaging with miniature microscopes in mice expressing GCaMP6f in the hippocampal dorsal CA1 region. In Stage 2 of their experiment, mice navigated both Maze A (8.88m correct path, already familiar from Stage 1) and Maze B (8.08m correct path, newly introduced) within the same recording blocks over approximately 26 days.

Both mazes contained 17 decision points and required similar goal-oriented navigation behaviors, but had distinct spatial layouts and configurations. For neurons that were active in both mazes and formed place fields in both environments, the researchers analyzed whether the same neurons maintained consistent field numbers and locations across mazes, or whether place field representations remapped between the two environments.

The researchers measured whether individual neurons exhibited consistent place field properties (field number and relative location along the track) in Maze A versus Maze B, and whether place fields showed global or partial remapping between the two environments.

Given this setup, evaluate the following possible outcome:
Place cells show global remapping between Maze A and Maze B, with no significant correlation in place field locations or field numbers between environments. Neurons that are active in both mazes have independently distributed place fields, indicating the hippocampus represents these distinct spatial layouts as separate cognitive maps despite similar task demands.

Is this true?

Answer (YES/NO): NO